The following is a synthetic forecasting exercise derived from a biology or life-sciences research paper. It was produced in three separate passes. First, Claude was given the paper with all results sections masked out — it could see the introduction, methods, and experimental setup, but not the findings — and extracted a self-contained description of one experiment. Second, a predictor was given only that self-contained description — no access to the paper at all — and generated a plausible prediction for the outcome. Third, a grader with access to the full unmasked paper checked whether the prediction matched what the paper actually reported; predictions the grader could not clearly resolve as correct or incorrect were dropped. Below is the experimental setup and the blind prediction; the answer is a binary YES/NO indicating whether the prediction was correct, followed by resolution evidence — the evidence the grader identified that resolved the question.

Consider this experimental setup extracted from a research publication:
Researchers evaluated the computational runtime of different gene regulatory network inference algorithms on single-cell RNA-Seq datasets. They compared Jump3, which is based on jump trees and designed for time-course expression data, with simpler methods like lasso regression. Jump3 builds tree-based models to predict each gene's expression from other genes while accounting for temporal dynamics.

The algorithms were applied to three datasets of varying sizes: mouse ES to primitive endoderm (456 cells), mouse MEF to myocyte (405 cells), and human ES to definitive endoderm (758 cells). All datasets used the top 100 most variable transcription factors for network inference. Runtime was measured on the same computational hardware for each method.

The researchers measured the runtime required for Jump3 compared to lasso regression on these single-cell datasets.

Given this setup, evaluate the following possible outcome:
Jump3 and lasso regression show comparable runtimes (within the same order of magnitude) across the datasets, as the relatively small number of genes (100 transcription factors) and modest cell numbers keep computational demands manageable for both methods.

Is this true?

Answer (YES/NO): NO